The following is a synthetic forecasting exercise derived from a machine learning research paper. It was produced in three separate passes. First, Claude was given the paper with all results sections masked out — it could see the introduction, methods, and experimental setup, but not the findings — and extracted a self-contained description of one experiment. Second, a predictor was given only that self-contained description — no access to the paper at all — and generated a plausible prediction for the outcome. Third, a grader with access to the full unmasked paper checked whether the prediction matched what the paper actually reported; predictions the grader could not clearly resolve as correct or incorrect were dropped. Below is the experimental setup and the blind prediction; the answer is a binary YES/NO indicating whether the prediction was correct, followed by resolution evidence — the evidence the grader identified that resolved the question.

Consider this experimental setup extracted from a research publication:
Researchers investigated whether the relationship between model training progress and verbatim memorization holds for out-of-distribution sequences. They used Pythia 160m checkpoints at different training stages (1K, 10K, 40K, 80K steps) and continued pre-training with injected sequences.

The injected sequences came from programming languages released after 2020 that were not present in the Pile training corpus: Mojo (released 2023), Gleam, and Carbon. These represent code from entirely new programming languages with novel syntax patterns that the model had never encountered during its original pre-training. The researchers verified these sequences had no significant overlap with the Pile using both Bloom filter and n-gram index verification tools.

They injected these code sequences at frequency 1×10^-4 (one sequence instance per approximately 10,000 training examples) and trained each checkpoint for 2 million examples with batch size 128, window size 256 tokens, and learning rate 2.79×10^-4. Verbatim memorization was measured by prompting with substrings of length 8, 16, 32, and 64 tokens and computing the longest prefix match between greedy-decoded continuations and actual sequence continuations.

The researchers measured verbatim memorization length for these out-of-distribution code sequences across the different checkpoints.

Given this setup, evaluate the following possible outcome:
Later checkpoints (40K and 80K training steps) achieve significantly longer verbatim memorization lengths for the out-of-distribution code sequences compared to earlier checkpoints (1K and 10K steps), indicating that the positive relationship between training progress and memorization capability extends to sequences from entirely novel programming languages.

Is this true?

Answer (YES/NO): YES